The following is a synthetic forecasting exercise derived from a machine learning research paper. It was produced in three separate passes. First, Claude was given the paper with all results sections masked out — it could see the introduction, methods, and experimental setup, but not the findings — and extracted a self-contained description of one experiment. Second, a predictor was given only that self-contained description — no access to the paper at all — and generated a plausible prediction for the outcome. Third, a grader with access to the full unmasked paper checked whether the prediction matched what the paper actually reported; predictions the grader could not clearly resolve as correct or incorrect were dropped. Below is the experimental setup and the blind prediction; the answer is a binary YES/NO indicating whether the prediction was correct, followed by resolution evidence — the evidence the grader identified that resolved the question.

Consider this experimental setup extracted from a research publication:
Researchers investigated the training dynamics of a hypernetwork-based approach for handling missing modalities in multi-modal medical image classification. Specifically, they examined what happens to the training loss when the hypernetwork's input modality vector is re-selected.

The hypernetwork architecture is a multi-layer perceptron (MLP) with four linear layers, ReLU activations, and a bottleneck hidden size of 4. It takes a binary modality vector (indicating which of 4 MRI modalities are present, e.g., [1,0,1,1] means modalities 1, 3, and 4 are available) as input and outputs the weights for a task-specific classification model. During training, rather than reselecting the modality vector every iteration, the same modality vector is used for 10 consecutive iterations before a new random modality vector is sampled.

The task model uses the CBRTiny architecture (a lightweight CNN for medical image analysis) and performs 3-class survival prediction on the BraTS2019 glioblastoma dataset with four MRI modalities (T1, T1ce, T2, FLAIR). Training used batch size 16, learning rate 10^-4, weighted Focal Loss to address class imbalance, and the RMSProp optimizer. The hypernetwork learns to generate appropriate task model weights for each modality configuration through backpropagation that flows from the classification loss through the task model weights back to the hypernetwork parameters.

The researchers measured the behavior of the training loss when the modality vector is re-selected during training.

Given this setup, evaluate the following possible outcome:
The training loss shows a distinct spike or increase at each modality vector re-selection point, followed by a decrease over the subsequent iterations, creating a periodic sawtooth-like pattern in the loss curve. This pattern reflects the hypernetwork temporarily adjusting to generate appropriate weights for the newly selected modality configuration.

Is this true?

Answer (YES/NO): YES